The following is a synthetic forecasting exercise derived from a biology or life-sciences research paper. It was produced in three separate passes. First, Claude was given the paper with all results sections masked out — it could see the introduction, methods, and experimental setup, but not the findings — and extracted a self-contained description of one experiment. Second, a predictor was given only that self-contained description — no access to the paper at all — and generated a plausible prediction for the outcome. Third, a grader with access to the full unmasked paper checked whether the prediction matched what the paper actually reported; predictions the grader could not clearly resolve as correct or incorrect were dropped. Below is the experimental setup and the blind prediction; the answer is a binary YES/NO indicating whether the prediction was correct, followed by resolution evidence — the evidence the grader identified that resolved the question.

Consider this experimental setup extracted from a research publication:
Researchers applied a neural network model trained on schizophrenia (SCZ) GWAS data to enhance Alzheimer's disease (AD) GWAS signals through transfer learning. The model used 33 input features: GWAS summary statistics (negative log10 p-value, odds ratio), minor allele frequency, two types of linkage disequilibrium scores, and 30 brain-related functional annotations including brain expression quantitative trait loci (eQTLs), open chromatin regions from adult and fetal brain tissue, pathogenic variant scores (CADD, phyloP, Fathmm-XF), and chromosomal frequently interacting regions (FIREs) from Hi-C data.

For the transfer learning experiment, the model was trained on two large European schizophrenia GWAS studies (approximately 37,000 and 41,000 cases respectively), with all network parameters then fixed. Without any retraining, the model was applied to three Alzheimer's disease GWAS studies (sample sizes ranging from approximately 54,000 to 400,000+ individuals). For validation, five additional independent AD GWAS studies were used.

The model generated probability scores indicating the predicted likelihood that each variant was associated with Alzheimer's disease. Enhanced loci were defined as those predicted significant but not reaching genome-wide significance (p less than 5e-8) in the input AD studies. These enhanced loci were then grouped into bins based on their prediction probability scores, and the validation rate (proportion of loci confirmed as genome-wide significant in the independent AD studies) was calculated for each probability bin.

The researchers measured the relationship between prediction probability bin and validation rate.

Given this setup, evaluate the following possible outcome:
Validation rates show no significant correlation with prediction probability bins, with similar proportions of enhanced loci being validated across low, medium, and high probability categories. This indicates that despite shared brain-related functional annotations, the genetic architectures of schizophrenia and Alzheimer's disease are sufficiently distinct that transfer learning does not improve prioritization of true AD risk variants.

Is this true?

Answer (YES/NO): NO